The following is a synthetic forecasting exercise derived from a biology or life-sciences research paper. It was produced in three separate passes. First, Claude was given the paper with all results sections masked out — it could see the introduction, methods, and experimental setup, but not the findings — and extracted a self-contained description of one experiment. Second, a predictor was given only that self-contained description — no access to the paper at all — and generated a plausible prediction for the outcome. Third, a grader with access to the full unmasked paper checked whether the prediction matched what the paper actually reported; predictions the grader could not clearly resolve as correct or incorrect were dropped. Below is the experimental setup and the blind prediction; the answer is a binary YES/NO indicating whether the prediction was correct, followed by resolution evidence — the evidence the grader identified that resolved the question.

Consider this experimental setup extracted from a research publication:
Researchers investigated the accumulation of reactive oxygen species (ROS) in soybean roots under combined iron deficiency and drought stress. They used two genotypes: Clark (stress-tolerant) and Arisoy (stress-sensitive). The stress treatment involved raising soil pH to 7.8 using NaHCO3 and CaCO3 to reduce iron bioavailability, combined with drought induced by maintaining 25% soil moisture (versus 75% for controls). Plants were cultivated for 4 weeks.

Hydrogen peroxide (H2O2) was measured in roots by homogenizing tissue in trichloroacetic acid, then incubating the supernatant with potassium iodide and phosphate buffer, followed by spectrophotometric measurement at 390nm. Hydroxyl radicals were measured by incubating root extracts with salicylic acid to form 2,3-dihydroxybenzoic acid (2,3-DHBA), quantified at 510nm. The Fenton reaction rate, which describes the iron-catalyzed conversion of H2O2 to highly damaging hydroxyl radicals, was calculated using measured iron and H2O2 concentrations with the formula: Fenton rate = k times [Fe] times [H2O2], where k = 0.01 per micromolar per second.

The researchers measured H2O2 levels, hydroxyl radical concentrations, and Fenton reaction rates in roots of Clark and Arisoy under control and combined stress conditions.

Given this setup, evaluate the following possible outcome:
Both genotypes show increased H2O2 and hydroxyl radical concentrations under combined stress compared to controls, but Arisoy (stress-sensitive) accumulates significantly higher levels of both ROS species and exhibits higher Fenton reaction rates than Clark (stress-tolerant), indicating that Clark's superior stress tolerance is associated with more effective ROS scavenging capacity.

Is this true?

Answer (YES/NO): NO